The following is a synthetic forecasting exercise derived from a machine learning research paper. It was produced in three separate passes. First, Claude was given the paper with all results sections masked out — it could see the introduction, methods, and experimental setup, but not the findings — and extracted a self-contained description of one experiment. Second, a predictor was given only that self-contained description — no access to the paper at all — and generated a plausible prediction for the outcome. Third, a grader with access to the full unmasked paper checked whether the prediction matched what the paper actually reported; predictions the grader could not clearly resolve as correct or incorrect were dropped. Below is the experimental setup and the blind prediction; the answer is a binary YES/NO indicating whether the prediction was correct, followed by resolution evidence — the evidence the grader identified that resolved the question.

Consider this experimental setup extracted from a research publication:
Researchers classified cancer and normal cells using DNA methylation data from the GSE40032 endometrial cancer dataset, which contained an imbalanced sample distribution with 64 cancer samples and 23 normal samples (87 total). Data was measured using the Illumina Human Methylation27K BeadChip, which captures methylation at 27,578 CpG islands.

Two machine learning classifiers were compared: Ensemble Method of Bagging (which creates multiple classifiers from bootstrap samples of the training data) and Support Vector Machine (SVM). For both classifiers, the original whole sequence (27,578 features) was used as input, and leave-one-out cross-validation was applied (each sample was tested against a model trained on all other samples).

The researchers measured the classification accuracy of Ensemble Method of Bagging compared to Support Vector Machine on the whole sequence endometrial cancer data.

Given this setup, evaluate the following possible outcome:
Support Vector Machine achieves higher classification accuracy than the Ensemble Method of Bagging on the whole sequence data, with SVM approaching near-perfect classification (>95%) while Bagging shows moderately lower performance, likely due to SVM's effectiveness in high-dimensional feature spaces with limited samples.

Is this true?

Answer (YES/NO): NO